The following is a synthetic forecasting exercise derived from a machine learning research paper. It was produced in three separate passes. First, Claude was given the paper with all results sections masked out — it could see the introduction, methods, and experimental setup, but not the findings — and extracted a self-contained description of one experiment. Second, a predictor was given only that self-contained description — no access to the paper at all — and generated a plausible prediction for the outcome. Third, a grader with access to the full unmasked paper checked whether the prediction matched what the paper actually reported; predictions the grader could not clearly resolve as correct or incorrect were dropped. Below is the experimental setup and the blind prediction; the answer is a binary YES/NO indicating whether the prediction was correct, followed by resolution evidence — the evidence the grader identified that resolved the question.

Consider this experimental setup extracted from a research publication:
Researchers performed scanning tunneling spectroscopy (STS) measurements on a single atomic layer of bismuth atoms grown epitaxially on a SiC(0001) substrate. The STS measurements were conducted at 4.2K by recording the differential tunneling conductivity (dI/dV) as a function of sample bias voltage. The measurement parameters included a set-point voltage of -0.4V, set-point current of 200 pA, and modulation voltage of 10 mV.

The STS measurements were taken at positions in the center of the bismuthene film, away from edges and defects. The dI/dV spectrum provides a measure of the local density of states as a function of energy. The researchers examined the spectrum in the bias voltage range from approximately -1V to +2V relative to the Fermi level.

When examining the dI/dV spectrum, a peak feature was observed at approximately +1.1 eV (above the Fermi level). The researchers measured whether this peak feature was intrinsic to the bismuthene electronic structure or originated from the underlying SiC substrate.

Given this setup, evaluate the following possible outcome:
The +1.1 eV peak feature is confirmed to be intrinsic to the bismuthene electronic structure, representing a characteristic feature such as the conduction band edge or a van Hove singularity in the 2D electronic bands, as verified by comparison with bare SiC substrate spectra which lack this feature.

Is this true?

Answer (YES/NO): NO